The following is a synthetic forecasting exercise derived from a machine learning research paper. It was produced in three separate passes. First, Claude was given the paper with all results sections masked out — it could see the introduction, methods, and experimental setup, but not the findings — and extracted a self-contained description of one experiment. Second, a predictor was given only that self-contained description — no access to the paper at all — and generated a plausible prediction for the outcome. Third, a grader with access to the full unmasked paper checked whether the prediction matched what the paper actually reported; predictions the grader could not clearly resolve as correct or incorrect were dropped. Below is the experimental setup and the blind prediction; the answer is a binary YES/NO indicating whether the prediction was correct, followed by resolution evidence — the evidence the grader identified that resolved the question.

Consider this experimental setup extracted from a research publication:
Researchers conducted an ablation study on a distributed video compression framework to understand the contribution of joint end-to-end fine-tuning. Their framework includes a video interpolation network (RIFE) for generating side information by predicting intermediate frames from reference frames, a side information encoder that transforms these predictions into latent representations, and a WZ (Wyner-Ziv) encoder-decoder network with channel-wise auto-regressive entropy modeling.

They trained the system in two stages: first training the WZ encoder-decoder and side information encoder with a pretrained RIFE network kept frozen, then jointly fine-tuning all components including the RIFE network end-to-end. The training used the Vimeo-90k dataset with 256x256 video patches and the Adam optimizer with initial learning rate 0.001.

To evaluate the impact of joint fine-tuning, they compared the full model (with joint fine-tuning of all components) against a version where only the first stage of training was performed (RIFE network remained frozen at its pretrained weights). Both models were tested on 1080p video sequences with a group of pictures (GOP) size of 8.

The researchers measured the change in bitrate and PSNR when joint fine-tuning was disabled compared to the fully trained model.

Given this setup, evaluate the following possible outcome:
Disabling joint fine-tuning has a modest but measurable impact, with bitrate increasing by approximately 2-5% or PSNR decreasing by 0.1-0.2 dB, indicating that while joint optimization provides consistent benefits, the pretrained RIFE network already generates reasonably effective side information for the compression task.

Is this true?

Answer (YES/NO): NO